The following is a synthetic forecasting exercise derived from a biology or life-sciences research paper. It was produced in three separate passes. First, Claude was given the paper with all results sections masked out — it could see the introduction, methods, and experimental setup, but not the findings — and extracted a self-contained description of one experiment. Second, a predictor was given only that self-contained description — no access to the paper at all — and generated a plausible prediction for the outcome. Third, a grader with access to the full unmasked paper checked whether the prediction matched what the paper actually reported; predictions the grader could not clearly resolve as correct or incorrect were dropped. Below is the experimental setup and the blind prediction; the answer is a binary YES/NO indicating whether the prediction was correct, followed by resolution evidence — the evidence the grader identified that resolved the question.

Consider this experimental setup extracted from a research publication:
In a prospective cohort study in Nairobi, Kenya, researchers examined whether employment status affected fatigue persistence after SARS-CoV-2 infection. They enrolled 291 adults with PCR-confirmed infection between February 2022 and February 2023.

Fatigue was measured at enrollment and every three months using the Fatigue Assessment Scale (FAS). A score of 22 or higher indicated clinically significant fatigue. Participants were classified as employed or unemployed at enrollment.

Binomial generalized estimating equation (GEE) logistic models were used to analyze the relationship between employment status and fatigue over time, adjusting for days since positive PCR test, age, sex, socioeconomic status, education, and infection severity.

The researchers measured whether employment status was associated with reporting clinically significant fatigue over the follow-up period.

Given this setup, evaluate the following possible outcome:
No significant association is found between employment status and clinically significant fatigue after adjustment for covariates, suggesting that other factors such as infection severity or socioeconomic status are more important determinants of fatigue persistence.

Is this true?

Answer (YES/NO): NO